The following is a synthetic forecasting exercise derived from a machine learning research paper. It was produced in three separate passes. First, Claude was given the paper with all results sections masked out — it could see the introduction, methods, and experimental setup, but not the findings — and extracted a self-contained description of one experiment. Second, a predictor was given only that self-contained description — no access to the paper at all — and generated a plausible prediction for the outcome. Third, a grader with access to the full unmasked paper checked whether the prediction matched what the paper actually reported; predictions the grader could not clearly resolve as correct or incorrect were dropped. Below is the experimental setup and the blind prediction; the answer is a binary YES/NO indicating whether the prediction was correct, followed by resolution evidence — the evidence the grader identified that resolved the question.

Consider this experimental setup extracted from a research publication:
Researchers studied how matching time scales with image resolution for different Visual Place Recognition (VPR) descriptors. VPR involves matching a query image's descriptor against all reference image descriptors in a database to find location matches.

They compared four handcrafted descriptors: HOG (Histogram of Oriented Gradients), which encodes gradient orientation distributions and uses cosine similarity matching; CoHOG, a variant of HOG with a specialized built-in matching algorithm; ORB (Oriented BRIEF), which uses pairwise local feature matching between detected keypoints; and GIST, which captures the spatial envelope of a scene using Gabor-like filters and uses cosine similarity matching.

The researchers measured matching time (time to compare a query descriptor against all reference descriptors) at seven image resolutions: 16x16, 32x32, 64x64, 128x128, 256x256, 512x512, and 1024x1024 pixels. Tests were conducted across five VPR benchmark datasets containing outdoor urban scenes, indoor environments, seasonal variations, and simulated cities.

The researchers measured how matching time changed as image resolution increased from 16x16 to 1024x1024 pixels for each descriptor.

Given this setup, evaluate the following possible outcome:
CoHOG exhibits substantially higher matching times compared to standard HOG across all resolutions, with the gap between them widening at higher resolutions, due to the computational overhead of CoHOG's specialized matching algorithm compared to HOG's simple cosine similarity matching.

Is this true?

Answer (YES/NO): NO